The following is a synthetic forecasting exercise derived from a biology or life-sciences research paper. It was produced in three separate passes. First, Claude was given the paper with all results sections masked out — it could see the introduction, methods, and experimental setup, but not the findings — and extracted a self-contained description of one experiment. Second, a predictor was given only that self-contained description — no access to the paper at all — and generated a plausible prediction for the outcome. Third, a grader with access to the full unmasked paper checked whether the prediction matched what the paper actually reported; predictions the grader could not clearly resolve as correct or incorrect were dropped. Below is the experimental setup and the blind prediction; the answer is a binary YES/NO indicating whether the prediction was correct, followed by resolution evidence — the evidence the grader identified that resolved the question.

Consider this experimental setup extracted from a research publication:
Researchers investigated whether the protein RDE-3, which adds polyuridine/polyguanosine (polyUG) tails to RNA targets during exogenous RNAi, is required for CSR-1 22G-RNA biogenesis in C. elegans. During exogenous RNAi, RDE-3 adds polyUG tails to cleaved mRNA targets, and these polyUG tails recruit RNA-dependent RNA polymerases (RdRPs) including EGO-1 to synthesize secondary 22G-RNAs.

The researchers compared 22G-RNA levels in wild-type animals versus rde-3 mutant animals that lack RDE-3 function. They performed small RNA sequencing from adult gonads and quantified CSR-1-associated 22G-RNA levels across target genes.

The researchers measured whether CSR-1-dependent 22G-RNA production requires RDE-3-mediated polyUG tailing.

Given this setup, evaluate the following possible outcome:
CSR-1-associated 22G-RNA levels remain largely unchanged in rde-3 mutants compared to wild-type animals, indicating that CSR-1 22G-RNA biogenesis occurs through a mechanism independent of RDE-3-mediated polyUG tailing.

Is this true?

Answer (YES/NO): YES